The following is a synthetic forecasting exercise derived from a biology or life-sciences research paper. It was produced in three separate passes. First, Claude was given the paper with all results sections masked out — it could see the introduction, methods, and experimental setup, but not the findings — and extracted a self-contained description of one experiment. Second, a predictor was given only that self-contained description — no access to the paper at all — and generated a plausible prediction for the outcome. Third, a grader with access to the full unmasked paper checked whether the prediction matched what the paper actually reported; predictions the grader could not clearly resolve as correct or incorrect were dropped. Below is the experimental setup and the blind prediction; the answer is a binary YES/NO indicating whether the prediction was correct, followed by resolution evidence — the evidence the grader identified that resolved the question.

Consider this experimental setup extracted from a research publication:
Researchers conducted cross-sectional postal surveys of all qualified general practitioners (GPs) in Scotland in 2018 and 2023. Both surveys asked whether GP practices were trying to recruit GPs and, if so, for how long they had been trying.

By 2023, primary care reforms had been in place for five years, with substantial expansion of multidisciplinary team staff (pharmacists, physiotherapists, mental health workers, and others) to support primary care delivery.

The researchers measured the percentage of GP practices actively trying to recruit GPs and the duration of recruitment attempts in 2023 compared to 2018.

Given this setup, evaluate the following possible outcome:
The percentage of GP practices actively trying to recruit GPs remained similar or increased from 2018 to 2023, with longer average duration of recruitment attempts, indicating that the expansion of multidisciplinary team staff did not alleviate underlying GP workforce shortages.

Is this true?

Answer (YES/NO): YES